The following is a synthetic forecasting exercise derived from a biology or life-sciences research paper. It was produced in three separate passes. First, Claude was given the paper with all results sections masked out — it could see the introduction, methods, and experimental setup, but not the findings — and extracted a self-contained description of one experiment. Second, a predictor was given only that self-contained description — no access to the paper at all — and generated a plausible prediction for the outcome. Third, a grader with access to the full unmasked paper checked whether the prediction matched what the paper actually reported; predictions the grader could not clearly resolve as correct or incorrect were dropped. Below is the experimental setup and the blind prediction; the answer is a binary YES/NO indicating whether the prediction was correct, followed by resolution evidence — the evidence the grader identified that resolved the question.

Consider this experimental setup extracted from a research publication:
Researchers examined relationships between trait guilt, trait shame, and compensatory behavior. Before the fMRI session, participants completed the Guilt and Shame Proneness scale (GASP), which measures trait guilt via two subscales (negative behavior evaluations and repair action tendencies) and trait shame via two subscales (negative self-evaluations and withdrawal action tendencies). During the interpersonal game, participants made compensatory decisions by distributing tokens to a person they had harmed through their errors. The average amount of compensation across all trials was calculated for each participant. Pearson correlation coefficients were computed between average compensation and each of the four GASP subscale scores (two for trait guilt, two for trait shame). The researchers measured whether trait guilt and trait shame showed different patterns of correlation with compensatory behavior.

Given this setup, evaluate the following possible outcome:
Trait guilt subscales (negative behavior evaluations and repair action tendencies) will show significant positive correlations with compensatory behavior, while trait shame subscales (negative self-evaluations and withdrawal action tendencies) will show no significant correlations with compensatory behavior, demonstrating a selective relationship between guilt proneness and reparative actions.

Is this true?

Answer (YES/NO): YES